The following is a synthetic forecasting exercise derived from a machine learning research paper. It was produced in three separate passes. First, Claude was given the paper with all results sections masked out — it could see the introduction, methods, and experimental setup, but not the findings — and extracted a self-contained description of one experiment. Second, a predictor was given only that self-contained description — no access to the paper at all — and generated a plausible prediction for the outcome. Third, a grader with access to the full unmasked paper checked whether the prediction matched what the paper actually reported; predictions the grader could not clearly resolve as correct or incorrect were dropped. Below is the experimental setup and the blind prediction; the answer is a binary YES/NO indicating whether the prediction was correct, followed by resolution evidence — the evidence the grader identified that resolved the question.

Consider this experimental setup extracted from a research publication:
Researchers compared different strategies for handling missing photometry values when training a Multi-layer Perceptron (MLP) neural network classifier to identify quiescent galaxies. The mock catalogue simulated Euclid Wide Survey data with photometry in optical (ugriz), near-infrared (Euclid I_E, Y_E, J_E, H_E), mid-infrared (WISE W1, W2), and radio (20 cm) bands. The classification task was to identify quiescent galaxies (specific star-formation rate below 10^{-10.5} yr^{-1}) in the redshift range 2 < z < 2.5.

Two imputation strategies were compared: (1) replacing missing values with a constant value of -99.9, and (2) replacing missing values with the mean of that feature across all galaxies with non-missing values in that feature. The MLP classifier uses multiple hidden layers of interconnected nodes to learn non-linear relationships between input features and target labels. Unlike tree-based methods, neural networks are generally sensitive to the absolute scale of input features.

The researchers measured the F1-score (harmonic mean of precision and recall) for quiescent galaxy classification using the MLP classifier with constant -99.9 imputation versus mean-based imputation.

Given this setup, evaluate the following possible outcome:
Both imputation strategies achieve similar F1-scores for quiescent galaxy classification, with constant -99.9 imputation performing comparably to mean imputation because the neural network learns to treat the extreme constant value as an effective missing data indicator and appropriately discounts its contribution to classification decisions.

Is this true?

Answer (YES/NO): NO